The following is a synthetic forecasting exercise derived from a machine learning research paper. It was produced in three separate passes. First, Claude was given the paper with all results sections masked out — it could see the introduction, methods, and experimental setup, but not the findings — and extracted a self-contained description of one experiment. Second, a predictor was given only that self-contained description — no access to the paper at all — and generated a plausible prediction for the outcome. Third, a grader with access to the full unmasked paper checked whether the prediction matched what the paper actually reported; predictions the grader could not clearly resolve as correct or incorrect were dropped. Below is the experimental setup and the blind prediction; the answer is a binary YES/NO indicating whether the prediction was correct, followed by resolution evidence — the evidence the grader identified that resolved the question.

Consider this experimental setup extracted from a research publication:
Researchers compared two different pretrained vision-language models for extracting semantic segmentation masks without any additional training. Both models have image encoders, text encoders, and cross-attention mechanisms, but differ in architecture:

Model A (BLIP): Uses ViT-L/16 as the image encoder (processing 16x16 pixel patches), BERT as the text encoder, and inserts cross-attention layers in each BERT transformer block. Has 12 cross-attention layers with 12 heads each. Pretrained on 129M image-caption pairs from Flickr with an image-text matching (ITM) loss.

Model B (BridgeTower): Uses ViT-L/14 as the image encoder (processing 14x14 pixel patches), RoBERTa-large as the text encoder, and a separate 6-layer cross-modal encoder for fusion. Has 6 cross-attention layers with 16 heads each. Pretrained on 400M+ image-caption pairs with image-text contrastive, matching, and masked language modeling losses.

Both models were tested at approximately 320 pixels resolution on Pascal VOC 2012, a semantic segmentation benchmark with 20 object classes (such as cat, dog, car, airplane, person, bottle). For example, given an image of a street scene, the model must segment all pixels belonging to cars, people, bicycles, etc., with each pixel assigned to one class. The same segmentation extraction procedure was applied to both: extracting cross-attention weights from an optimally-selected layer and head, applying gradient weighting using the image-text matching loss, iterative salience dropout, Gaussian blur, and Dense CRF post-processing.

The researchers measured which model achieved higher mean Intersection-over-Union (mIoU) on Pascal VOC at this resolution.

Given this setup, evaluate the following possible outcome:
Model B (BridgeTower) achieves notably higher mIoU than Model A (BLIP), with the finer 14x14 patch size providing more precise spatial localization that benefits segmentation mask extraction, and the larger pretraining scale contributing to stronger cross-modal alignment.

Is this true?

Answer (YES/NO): NO